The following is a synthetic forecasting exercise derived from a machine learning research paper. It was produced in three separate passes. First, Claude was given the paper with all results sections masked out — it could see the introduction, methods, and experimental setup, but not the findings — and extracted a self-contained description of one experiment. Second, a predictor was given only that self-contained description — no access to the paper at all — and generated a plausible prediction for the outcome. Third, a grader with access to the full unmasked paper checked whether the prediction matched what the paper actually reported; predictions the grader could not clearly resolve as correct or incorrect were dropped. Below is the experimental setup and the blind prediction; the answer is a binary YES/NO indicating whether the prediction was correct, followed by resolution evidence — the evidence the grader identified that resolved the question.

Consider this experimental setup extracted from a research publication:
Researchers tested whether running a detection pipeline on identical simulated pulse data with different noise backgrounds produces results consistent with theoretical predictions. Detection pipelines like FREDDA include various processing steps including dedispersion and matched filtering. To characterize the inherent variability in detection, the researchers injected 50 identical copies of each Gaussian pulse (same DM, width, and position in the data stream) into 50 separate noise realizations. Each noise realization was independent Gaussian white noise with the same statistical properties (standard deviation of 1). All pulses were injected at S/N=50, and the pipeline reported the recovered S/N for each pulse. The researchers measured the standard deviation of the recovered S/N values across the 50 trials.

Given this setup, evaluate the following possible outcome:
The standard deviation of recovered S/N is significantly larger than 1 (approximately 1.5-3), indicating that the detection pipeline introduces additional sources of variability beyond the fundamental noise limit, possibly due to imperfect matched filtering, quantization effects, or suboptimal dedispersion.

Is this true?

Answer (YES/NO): NO